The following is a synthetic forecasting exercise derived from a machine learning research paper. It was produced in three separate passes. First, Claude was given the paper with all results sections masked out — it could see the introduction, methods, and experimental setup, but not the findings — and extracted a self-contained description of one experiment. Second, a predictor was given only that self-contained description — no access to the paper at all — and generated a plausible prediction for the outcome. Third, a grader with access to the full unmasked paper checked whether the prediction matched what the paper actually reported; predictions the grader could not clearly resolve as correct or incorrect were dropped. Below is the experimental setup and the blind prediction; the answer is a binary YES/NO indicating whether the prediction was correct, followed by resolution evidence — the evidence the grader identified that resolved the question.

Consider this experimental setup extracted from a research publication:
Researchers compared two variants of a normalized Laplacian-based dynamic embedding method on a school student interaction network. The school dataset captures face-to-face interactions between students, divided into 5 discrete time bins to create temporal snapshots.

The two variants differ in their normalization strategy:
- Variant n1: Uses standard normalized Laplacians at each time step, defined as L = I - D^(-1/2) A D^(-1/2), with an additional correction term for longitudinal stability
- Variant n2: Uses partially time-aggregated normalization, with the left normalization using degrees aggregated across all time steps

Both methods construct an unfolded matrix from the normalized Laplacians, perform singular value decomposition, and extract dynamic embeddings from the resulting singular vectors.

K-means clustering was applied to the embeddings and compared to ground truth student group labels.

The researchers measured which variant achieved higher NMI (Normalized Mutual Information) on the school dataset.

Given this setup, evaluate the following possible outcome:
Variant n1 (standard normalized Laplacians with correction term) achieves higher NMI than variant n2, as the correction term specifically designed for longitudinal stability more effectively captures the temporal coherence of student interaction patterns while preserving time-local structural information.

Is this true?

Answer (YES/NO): NO